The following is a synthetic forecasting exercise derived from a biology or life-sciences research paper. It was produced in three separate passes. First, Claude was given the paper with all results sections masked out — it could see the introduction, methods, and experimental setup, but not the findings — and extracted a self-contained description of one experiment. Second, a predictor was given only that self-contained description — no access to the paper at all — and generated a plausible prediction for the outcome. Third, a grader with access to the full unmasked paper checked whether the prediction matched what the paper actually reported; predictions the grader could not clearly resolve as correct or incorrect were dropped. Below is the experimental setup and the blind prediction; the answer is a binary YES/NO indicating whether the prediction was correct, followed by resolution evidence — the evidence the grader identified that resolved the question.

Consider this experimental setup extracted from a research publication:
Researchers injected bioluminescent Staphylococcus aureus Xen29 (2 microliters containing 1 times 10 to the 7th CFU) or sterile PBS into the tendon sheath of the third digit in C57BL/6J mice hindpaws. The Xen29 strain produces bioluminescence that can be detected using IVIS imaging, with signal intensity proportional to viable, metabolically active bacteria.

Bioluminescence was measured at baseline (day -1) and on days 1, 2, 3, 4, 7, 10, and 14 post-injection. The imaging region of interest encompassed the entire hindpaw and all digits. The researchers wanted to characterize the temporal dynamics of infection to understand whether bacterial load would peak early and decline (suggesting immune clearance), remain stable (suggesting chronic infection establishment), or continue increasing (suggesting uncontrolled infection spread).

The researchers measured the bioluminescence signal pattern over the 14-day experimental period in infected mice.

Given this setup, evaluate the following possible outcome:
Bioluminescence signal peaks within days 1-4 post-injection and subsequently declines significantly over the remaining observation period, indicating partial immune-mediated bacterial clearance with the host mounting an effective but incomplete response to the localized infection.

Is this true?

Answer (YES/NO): YES